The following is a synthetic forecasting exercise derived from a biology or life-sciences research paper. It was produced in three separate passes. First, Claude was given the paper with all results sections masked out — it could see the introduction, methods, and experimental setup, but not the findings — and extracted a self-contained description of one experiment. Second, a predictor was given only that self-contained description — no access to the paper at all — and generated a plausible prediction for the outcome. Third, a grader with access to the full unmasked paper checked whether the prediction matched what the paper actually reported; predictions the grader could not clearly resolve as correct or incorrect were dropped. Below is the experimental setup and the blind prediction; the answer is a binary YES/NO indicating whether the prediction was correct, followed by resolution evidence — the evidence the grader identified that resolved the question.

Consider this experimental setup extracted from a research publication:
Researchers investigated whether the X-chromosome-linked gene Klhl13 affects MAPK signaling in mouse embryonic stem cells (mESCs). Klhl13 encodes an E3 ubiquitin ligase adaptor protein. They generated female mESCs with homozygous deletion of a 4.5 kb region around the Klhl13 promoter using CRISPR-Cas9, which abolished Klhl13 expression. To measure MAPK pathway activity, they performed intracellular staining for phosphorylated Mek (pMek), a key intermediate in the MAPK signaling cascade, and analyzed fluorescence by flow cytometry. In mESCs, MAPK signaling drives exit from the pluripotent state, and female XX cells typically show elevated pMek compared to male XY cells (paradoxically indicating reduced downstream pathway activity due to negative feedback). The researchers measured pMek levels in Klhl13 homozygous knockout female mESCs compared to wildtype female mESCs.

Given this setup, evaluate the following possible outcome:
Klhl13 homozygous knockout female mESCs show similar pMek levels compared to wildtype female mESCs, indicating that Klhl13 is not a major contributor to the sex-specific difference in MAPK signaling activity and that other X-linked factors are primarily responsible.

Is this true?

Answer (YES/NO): YES